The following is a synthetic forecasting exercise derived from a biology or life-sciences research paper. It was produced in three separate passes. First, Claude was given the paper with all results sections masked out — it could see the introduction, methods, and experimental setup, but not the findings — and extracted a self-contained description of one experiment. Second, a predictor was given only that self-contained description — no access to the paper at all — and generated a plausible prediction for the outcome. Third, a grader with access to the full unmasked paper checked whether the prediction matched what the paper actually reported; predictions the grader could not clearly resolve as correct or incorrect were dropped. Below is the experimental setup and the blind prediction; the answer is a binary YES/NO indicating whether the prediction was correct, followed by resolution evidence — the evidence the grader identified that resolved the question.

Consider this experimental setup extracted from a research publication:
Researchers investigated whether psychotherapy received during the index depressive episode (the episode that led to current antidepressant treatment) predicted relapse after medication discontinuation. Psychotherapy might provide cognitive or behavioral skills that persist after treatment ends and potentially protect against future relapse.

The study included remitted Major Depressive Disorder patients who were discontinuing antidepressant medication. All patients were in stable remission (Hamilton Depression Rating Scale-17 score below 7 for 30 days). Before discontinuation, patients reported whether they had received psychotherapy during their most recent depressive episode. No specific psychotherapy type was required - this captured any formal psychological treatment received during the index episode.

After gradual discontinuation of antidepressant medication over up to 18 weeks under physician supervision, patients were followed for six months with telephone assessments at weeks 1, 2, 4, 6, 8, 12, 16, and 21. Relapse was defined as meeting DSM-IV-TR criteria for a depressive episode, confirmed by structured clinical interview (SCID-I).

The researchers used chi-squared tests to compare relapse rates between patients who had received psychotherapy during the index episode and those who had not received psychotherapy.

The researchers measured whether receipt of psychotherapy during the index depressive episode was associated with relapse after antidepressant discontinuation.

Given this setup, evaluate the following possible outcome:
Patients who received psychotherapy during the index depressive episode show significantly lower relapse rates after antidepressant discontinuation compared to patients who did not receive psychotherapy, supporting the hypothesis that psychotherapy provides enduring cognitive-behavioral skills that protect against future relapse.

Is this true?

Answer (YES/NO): NO